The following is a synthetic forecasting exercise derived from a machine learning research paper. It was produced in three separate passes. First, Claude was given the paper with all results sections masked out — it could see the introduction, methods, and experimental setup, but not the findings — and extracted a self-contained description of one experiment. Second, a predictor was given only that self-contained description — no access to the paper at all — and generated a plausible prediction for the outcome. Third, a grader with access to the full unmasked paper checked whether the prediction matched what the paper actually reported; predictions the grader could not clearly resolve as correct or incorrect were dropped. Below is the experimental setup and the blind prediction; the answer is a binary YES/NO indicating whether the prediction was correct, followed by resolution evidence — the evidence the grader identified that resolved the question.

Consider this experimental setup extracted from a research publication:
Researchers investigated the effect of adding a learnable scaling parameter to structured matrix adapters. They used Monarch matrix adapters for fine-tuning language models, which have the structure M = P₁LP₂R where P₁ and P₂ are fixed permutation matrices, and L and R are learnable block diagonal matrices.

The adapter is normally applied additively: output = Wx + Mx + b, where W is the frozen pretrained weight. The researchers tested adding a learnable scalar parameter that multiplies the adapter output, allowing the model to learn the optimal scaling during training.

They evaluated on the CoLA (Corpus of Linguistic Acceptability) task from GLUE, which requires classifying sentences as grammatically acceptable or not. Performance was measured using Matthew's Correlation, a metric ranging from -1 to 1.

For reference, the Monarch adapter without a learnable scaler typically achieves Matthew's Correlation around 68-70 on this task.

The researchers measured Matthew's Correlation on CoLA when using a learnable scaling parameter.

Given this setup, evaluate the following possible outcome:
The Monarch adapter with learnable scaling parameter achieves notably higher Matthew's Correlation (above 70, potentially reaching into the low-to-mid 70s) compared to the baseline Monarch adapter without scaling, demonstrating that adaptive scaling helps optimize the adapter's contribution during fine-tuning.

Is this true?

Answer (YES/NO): NO